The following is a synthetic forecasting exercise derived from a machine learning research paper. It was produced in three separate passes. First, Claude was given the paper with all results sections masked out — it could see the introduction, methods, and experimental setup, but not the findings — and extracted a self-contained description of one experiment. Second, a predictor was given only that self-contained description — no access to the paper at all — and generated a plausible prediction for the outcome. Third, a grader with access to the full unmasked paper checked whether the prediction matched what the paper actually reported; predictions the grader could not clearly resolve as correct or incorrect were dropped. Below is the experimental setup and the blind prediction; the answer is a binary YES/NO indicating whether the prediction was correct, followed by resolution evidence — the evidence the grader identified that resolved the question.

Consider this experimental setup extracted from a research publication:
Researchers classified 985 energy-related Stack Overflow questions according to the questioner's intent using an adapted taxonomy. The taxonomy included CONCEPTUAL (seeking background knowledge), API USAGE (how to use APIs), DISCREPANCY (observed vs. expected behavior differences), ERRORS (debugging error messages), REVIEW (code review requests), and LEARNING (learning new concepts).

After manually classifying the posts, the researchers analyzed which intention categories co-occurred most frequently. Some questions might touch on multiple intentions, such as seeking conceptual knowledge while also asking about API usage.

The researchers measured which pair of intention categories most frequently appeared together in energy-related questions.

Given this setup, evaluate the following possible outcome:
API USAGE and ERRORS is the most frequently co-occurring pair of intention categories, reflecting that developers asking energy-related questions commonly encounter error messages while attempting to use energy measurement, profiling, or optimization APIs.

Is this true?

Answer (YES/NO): NO